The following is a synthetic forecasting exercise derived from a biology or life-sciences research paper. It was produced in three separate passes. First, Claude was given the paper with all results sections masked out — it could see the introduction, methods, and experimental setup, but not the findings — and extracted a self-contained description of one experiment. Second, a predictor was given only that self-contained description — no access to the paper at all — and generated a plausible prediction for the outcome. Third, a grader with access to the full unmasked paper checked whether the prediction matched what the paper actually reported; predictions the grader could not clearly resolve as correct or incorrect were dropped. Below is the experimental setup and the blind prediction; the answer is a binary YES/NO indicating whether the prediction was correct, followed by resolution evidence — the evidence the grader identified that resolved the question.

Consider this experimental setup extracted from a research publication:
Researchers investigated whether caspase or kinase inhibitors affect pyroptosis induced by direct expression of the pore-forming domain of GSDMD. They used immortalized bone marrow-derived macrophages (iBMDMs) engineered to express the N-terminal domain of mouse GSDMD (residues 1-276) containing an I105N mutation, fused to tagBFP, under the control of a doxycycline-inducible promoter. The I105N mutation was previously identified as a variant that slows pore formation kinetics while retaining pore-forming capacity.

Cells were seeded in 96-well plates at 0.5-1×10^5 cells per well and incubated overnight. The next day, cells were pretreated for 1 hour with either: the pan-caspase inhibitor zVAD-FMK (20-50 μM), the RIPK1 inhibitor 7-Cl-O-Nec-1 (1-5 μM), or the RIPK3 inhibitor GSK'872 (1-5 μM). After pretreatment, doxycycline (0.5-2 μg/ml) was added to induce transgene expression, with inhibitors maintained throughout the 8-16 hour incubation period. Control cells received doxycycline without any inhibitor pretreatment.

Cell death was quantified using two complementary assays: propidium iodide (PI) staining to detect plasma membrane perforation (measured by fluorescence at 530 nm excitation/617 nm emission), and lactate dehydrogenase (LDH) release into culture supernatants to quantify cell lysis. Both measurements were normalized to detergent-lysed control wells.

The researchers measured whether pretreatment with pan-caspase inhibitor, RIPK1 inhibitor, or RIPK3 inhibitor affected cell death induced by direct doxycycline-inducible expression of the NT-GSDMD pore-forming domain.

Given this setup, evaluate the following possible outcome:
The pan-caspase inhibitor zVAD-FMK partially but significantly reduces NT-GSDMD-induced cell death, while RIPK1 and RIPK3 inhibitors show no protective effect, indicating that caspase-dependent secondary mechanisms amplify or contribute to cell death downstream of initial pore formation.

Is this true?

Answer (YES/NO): NO